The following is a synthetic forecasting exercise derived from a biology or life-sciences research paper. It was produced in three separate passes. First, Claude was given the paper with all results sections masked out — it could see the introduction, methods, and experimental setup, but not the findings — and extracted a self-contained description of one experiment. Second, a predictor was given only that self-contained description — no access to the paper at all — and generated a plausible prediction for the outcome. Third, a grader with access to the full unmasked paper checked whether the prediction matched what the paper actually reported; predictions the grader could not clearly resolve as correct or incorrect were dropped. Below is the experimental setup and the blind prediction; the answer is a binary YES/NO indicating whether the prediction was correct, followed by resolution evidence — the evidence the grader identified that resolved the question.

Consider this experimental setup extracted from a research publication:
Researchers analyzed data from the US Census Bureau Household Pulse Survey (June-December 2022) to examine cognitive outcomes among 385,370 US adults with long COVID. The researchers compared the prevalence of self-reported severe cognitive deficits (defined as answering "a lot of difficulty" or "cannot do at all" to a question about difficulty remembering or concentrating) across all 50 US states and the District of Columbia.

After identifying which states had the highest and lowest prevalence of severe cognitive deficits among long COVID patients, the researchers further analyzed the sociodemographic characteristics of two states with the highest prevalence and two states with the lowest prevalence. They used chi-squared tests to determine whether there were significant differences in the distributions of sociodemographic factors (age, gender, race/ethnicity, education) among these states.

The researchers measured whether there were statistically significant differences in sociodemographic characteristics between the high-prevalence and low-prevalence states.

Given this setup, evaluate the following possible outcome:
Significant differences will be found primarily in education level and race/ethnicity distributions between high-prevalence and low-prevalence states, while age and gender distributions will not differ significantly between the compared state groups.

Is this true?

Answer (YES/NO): YES